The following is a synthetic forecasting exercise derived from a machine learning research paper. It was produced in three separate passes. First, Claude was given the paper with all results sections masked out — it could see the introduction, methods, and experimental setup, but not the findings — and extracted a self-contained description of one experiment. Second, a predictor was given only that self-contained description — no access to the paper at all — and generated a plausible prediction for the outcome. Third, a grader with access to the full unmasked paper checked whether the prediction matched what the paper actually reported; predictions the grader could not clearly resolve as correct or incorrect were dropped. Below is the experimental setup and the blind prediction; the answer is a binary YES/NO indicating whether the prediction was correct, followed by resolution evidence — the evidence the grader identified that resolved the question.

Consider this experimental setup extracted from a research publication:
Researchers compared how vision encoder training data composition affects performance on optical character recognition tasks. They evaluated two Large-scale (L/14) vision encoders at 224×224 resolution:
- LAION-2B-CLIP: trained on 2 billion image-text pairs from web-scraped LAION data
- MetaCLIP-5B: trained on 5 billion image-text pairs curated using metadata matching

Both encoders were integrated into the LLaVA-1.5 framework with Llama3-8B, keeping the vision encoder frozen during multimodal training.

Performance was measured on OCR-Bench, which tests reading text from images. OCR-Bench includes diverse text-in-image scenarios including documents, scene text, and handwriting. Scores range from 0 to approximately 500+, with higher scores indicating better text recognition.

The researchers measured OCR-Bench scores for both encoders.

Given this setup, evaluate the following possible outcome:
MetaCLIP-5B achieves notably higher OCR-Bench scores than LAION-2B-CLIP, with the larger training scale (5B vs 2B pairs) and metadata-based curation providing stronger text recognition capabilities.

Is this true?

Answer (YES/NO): YES